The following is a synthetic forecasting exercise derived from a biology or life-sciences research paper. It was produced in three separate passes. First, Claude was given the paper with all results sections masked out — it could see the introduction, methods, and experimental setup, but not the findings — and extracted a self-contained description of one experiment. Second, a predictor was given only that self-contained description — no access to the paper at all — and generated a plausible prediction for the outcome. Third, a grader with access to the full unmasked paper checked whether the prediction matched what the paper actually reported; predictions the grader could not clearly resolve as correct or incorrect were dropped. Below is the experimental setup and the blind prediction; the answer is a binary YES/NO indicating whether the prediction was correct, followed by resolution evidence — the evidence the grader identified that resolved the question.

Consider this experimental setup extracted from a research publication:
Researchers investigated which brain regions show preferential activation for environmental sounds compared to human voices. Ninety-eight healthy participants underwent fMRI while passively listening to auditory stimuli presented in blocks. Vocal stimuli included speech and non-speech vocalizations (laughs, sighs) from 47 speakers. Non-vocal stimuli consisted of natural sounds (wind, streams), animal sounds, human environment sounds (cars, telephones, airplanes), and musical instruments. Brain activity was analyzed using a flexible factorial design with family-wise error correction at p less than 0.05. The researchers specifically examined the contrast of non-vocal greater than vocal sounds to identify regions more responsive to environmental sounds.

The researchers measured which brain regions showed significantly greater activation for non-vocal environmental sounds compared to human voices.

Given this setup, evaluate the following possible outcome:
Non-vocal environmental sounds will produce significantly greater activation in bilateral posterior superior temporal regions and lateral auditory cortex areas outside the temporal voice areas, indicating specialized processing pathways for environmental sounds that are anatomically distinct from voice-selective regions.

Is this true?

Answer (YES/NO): NO